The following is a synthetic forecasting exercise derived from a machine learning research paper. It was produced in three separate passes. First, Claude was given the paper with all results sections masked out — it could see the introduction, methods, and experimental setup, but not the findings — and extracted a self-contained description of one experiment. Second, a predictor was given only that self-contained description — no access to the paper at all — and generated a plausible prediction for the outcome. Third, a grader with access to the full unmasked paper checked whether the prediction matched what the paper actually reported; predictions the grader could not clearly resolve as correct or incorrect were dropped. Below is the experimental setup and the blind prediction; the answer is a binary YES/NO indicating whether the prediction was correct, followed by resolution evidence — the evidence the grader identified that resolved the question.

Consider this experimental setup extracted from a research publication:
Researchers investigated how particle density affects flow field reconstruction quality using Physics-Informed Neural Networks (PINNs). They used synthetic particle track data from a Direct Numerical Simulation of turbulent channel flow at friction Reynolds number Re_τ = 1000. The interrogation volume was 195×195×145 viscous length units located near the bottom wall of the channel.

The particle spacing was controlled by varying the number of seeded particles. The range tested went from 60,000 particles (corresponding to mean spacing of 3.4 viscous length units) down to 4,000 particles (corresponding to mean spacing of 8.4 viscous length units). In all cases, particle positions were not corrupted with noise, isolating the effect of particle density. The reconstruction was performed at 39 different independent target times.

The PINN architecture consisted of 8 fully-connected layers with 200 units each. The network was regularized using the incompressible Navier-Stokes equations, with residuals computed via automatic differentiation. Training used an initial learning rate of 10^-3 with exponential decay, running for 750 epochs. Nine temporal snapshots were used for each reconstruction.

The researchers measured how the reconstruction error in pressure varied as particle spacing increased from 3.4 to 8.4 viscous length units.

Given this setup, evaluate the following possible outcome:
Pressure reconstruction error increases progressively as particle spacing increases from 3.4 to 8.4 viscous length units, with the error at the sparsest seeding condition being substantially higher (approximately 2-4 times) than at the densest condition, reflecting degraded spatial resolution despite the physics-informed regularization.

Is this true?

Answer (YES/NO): NO